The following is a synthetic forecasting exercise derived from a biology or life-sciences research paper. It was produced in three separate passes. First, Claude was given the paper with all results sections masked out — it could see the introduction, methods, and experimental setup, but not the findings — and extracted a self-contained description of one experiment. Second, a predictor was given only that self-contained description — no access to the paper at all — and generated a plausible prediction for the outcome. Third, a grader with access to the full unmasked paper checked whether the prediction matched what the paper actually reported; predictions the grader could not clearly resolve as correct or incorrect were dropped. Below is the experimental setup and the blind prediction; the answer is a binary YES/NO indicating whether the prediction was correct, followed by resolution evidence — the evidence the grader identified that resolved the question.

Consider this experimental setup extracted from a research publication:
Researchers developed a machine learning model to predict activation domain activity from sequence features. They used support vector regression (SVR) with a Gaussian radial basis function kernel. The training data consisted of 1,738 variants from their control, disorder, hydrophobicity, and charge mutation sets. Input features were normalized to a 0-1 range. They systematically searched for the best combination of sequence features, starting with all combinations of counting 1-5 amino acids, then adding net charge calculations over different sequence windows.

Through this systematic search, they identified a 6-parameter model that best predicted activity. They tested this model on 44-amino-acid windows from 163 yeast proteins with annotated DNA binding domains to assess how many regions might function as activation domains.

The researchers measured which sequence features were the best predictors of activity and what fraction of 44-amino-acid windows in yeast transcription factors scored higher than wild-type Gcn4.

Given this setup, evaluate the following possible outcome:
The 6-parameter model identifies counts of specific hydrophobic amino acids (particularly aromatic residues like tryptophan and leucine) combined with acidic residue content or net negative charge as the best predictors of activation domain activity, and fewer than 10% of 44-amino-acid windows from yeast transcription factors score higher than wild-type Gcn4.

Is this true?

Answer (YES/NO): NO